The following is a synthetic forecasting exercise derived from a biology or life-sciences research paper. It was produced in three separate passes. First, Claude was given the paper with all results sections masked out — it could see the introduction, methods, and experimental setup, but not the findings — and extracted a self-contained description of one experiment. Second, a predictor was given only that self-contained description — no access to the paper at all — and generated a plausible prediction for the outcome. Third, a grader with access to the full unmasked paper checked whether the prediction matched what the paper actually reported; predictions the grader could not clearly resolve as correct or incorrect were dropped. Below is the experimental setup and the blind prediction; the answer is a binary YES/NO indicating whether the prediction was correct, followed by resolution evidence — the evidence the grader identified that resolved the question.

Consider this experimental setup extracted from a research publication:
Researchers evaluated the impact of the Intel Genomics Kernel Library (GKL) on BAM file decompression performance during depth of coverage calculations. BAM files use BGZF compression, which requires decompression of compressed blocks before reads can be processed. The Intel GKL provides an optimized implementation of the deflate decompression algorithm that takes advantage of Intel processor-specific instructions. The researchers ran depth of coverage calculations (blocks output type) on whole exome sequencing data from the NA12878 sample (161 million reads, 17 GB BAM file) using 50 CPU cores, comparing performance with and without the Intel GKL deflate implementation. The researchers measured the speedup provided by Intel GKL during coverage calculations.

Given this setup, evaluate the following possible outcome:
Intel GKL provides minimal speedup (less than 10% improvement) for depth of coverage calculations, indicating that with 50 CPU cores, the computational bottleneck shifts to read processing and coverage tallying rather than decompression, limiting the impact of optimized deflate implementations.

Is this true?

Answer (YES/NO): NO